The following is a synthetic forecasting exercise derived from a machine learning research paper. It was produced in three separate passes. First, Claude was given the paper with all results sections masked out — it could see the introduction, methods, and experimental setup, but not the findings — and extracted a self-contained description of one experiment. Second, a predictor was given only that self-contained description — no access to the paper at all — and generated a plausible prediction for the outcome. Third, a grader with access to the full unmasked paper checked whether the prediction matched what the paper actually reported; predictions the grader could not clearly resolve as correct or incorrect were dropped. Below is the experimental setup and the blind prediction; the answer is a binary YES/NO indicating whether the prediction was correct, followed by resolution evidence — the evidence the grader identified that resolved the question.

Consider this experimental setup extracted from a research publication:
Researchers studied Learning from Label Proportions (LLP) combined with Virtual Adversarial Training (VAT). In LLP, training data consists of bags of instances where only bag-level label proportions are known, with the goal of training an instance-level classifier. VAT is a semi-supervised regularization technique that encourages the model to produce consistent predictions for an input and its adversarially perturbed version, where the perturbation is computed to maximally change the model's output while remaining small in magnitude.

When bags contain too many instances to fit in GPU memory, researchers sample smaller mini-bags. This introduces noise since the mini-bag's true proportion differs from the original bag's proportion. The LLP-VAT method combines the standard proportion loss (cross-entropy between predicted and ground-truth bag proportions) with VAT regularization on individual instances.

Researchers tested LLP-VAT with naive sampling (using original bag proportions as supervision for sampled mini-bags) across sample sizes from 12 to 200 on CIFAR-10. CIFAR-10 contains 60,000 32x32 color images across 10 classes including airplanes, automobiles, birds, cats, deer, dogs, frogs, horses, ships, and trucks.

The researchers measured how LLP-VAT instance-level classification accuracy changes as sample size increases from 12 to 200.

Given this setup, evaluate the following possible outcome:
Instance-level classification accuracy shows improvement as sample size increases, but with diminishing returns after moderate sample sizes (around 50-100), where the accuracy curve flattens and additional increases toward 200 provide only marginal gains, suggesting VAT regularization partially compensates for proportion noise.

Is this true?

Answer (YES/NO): NO